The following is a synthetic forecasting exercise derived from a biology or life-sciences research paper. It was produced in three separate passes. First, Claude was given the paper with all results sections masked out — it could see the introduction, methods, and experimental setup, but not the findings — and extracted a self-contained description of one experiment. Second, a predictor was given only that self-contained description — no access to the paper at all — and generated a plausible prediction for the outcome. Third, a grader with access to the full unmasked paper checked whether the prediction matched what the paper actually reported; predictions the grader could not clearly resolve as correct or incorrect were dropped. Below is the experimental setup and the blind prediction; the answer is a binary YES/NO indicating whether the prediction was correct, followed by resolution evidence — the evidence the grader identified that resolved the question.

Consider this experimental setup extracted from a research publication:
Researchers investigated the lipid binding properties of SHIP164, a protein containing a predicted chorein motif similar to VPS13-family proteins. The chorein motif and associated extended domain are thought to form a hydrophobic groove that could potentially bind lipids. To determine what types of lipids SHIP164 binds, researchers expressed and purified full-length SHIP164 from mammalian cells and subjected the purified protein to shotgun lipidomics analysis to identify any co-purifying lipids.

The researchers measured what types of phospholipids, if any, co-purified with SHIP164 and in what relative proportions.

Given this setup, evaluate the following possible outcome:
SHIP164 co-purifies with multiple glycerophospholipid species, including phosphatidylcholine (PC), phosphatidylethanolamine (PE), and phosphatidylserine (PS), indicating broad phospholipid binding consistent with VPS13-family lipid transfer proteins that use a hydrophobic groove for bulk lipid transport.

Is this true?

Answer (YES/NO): YES